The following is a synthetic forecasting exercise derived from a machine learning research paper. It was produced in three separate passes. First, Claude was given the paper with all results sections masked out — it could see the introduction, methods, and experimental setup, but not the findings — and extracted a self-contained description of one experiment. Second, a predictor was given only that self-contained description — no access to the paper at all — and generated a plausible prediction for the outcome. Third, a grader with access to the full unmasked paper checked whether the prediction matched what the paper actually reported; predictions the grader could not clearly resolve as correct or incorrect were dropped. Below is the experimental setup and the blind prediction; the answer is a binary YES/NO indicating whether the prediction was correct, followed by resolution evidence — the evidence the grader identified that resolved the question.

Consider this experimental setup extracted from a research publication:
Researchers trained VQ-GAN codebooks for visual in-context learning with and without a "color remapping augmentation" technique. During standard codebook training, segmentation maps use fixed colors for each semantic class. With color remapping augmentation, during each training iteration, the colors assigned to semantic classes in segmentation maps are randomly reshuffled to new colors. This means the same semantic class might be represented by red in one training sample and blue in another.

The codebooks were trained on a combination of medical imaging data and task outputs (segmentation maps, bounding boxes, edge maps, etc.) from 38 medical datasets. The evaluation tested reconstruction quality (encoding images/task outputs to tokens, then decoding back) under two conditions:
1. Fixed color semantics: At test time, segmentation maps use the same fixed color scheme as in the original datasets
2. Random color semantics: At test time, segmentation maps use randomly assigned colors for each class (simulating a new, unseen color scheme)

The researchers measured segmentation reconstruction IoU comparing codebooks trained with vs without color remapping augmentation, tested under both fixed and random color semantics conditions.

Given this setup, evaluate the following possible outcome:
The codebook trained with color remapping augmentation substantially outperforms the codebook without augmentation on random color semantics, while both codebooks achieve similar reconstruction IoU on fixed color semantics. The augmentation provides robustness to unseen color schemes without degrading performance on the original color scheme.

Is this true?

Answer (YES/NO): NO